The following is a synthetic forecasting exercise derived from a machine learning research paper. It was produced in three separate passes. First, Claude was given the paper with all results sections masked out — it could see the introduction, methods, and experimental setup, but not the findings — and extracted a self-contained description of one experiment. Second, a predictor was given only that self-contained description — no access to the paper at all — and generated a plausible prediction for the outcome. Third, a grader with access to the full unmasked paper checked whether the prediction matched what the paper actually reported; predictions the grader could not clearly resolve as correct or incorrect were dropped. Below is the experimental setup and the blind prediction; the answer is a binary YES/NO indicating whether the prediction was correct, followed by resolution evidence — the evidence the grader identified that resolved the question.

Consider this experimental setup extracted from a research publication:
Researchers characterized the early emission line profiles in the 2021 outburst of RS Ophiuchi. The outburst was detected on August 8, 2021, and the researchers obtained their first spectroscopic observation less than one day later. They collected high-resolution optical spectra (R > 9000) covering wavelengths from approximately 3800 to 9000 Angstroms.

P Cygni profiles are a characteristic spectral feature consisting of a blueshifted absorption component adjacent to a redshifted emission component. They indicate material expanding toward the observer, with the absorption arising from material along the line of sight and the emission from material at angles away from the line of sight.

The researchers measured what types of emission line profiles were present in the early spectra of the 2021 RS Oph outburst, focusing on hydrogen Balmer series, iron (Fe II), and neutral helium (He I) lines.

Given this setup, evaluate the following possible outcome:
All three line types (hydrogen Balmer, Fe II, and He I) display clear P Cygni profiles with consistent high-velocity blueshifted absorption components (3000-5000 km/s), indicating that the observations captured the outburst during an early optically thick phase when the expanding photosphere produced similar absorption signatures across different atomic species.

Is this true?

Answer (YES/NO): YES